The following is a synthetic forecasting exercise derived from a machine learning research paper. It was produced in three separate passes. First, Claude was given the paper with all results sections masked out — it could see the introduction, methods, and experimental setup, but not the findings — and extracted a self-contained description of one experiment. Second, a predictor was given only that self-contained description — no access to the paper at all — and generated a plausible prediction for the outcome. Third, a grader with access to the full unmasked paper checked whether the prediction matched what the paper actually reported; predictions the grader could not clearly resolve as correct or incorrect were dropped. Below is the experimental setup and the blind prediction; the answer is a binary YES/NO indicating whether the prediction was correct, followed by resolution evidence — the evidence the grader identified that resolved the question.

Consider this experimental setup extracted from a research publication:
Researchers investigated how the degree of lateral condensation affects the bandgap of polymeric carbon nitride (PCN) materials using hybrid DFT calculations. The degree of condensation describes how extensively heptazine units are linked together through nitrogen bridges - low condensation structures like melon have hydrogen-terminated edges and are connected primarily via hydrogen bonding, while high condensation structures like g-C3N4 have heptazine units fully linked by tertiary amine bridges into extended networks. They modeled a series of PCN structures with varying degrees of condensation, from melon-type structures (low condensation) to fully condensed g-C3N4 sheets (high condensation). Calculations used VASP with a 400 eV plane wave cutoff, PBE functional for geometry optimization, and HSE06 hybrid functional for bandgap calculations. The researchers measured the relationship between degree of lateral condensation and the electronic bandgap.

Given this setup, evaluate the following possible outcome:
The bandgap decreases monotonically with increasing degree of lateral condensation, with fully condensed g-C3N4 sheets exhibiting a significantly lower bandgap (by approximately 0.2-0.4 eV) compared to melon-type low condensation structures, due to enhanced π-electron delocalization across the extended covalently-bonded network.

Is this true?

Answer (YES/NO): NO